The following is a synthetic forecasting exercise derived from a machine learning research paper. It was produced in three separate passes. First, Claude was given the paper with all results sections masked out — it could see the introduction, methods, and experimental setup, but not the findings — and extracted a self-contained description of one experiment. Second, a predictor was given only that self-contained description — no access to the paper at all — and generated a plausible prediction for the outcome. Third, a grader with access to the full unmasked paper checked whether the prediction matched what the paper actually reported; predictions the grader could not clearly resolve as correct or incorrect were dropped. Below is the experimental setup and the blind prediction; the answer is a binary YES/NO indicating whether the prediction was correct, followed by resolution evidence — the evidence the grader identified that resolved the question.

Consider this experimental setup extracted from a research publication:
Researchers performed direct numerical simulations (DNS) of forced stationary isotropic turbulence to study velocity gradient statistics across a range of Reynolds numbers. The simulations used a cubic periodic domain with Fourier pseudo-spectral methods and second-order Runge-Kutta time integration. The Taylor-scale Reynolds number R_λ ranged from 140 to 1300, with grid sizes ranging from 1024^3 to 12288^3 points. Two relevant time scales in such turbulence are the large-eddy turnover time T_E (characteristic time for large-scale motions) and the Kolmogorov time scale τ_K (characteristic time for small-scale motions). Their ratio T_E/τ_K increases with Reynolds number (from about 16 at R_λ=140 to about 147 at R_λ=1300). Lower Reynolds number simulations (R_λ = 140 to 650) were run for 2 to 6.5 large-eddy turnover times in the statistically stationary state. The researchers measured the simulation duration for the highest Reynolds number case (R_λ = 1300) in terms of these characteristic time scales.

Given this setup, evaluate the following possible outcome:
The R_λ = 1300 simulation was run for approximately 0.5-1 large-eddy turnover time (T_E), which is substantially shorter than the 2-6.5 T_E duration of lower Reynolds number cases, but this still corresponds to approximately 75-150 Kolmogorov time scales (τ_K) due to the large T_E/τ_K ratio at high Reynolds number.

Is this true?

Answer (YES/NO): NO